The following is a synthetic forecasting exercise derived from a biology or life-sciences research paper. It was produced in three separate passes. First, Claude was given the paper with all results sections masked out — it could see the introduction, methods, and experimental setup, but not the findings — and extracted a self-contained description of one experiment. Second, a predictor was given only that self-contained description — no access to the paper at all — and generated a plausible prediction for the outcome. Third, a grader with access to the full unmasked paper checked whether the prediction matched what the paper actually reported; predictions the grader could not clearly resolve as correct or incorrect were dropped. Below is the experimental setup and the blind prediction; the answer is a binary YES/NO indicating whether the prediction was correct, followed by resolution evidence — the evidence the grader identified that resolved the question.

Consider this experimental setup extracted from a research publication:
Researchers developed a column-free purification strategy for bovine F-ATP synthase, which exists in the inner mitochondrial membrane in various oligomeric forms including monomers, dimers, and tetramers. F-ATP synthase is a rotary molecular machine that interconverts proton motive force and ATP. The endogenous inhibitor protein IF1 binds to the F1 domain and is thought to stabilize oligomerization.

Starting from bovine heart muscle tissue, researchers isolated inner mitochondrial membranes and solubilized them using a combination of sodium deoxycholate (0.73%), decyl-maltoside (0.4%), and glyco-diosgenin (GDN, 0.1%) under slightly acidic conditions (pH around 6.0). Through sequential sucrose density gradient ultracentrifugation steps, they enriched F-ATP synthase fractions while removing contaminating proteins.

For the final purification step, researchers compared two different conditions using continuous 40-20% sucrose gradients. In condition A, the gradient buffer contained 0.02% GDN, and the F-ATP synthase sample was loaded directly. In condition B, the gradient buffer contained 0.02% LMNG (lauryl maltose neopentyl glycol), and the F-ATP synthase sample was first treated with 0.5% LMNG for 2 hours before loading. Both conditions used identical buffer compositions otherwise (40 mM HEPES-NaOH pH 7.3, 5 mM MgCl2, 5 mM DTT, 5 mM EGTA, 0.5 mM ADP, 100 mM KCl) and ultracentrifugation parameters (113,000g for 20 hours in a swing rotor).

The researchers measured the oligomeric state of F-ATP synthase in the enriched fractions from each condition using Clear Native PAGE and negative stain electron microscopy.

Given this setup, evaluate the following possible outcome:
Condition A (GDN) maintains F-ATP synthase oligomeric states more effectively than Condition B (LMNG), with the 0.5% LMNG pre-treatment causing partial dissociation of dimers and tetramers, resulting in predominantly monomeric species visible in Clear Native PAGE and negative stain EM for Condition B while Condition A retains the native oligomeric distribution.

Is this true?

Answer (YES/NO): YES